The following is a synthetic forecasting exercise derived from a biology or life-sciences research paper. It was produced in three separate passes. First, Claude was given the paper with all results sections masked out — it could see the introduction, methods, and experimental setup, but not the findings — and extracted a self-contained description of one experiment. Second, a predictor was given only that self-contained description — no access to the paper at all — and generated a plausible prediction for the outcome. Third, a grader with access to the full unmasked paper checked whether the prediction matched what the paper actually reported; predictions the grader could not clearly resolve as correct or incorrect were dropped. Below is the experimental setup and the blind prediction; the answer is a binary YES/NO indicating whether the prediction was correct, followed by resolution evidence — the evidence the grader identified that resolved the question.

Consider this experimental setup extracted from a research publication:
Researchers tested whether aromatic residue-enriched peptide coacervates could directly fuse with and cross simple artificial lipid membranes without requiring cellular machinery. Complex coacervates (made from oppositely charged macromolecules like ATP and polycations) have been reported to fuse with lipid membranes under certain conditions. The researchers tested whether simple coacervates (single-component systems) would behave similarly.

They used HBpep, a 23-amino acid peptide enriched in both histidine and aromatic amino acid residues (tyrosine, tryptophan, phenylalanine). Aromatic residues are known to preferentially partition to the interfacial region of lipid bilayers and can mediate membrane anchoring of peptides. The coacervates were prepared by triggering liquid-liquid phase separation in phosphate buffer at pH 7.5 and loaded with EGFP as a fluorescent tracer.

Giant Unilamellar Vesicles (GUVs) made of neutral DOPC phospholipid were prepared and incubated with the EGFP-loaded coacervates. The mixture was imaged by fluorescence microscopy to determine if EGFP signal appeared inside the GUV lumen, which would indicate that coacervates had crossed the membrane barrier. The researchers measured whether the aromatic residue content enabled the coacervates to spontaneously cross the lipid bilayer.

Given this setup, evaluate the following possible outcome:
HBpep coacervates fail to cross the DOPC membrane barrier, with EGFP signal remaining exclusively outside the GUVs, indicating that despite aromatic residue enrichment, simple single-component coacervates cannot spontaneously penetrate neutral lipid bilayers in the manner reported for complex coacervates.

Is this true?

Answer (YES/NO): YES